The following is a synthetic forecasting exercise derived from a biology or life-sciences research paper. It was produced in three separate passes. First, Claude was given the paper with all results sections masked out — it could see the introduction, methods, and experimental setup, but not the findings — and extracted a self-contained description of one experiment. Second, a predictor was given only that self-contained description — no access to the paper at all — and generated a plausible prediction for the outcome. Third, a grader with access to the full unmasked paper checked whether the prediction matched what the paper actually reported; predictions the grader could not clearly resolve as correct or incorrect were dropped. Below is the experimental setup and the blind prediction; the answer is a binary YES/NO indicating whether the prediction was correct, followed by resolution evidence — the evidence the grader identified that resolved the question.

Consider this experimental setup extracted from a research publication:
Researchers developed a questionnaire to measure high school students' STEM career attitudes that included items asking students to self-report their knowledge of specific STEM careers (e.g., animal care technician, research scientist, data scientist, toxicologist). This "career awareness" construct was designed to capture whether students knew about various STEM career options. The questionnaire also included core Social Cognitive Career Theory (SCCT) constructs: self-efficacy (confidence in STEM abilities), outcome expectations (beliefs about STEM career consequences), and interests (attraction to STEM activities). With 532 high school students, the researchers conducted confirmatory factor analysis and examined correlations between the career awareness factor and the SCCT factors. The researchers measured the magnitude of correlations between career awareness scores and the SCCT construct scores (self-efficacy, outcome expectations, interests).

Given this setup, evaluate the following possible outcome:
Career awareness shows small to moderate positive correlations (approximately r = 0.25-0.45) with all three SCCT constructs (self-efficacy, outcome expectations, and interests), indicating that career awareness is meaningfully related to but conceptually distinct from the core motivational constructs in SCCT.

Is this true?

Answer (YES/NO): YES